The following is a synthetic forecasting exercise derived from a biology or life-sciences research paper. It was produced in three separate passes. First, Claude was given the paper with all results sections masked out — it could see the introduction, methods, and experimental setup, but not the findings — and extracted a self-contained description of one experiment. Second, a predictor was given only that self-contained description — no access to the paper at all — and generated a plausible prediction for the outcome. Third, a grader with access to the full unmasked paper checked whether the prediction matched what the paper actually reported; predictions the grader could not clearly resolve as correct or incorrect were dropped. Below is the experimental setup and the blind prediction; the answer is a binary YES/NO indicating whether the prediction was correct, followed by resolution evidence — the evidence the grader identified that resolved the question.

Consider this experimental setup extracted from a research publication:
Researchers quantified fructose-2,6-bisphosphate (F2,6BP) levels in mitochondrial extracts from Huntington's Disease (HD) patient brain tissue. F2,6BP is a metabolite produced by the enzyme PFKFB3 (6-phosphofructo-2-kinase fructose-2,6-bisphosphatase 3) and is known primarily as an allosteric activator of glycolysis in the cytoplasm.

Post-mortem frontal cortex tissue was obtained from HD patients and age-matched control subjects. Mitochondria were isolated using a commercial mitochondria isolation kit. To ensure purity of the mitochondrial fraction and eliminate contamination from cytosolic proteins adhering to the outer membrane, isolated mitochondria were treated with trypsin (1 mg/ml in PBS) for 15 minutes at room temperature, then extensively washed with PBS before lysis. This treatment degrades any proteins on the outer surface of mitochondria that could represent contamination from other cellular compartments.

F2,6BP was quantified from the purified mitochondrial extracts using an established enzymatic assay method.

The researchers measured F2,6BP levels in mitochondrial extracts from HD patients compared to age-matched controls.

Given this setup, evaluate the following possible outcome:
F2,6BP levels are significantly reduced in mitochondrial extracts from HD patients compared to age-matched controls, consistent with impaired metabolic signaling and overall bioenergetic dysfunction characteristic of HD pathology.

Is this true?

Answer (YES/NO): YES